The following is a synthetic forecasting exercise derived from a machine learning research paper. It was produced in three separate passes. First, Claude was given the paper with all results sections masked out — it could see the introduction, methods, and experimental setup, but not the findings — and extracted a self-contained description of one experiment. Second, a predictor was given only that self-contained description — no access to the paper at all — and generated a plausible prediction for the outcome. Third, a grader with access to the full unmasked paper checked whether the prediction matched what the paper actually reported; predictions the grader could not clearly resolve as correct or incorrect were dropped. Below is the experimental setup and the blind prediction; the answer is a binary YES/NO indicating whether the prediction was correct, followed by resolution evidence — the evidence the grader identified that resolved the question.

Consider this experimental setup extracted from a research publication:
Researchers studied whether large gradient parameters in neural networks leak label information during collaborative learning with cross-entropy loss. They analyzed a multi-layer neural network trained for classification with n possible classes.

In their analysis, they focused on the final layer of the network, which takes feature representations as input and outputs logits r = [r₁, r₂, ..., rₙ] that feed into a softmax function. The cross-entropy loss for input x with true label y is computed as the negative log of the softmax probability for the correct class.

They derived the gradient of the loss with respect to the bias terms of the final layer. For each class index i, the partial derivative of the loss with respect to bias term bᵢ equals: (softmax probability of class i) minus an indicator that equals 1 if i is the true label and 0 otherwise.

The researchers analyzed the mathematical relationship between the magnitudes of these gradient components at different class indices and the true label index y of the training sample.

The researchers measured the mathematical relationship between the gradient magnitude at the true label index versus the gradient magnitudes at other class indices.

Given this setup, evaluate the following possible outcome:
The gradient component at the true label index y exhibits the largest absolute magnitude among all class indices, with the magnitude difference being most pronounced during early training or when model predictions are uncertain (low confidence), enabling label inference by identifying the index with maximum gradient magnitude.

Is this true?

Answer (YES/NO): NO